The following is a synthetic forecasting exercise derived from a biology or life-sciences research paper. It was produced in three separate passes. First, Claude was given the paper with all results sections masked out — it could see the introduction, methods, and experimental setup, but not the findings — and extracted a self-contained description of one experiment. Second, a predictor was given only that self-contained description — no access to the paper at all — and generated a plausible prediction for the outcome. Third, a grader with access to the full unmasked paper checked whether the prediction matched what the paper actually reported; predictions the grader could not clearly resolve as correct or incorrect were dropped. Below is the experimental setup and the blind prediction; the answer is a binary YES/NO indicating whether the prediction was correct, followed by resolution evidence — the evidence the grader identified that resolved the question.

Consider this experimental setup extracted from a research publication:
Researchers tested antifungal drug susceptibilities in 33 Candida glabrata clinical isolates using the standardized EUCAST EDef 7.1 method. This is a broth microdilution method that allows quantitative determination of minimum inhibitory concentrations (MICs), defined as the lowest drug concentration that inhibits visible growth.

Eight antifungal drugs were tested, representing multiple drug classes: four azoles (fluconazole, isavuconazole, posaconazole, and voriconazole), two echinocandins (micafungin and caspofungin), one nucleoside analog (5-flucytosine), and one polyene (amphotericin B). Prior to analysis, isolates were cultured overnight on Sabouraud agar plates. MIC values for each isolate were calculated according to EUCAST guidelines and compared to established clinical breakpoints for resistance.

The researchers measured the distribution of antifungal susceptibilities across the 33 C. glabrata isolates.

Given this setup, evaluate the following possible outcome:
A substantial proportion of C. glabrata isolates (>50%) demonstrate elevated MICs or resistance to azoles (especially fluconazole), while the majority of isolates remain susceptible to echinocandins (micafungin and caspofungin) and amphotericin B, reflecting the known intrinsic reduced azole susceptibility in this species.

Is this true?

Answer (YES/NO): NO